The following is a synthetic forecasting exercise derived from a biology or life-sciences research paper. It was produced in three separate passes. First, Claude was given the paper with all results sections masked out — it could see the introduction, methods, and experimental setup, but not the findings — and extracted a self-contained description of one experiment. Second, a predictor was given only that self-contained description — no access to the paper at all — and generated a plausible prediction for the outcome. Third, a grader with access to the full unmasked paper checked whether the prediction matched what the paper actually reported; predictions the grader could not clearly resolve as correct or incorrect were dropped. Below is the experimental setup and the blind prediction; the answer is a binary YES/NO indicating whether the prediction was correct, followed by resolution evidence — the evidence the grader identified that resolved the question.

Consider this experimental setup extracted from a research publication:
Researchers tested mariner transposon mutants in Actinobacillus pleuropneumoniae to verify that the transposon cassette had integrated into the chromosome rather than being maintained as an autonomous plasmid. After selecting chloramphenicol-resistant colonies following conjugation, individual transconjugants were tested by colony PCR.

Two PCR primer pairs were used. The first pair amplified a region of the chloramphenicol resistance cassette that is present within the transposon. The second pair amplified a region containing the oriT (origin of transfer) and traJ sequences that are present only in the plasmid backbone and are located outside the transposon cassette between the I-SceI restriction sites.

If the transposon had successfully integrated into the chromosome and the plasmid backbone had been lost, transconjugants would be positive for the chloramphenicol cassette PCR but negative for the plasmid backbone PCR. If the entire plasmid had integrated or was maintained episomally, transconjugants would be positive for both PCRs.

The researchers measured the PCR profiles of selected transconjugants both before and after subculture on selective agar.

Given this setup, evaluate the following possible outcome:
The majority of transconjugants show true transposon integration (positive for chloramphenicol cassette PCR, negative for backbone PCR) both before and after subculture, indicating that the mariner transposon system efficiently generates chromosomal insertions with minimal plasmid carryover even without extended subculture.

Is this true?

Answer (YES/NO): NO